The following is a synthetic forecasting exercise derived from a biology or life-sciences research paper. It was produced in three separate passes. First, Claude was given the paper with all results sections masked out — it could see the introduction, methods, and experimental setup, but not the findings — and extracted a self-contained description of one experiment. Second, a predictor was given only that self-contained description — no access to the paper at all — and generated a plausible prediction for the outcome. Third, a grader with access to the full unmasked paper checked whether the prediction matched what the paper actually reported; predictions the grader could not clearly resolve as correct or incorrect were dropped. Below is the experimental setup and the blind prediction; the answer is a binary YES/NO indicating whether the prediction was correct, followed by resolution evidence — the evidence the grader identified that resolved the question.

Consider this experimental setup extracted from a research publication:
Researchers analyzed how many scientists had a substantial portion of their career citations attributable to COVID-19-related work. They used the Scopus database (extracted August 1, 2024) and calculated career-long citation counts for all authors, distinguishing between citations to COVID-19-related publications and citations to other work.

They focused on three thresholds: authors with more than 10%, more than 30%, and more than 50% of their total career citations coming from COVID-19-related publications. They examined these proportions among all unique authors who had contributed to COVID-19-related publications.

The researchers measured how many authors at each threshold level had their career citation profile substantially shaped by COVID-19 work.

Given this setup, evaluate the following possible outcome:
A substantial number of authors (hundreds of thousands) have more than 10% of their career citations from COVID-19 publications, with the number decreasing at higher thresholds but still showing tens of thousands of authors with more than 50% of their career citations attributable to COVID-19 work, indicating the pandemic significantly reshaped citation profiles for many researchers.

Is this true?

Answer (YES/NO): NO